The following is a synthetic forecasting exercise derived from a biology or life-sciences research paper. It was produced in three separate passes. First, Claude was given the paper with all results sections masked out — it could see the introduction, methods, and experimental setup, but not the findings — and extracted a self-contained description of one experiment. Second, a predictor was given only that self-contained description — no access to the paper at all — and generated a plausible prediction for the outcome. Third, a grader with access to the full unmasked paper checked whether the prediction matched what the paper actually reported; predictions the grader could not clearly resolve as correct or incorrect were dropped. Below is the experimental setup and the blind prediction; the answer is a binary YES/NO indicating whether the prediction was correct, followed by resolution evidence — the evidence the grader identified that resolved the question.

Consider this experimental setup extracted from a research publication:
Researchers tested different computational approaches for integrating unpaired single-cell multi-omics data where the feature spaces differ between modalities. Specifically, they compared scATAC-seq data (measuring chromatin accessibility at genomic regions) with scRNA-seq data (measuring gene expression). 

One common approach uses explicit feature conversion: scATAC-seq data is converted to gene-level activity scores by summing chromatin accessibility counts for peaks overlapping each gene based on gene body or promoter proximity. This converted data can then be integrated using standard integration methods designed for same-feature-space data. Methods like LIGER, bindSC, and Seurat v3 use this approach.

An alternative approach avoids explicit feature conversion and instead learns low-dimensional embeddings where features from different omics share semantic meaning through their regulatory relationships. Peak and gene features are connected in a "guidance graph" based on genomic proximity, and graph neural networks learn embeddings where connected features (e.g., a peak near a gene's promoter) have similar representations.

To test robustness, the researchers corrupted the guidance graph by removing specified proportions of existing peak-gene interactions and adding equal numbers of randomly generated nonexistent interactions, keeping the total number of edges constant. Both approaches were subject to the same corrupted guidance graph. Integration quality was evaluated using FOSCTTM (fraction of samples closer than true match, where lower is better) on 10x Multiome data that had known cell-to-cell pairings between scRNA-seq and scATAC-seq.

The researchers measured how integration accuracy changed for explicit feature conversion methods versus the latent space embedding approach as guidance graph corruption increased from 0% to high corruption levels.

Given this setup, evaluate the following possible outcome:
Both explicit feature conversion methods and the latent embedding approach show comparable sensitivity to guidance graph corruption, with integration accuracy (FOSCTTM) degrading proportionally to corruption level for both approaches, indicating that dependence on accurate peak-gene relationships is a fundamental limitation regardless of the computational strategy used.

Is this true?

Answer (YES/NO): NO